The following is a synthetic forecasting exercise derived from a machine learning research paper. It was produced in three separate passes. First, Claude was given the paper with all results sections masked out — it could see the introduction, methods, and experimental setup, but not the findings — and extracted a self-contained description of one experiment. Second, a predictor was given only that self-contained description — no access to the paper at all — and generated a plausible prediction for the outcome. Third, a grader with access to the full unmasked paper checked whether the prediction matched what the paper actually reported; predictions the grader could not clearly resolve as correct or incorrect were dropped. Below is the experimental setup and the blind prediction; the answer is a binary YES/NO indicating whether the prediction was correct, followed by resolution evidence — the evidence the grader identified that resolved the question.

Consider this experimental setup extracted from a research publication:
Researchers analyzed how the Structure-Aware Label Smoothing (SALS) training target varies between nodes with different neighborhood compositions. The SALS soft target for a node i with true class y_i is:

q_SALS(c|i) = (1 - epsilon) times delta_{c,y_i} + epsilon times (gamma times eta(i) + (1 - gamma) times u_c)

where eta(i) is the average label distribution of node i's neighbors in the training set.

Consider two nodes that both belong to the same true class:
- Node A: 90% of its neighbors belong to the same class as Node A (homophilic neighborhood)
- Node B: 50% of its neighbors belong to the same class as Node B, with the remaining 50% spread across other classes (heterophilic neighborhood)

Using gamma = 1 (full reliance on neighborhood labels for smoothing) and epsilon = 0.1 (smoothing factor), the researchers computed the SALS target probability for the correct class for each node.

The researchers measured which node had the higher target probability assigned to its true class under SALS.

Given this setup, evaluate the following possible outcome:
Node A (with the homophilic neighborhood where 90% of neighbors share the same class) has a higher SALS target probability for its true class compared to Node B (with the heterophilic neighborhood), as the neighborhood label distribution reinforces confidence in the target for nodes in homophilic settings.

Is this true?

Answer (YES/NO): YES